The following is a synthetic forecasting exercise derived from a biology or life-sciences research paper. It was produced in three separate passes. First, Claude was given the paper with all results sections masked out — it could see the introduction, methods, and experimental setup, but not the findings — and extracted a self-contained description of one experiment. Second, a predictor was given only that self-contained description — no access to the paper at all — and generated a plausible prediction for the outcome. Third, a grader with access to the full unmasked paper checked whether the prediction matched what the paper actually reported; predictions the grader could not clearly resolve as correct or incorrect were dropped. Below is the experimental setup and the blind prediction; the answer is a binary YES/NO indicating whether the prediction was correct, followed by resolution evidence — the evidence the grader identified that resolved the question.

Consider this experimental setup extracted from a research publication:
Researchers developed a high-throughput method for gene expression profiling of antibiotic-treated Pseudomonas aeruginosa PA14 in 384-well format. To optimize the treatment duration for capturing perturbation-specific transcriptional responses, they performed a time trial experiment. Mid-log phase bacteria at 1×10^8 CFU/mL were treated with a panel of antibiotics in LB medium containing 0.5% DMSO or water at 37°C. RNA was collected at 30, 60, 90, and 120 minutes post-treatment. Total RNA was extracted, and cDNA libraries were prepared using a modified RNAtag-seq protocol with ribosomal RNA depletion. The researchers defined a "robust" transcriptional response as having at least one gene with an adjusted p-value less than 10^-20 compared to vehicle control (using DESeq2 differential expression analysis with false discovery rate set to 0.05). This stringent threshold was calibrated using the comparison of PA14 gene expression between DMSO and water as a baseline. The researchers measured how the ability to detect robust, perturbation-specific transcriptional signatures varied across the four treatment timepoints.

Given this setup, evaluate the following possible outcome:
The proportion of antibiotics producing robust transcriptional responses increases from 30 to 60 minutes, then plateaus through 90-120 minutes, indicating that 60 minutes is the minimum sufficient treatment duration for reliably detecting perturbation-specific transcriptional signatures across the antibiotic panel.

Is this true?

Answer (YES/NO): NO